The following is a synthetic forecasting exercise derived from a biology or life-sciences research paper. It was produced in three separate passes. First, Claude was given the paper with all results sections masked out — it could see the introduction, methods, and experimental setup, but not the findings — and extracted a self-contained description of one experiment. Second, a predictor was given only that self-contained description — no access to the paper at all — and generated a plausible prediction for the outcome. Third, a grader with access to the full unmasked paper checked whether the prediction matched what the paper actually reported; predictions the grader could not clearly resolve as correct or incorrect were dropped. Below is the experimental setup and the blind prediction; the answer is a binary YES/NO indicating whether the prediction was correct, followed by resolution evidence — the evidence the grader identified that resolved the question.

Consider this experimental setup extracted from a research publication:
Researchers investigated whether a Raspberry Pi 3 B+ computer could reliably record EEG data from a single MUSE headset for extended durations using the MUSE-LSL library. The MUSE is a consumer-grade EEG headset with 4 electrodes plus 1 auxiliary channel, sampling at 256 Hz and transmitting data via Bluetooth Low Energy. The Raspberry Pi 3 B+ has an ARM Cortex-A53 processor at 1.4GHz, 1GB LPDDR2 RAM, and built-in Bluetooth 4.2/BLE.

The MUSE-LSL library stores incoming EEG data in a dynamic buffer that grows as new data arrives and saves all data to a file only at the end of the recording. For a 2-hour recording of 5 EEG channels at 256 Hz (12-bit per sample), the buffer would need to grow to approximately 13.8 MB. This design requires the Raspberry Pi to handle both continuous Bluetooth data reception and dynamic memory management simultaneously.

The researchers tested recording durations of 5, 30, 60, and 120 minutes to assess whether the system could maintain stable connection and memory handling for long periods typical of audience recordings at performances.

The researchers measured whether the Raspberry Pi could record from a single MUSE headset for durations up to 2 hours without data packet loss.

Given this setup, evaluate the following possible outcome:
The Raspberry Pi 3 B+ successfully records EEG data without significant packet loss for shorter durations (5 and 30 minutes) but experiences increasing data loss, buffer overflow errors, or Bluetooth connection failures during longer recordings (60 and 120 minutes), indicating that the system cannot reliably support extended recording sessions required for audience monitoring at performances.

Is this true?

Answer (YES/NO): NO